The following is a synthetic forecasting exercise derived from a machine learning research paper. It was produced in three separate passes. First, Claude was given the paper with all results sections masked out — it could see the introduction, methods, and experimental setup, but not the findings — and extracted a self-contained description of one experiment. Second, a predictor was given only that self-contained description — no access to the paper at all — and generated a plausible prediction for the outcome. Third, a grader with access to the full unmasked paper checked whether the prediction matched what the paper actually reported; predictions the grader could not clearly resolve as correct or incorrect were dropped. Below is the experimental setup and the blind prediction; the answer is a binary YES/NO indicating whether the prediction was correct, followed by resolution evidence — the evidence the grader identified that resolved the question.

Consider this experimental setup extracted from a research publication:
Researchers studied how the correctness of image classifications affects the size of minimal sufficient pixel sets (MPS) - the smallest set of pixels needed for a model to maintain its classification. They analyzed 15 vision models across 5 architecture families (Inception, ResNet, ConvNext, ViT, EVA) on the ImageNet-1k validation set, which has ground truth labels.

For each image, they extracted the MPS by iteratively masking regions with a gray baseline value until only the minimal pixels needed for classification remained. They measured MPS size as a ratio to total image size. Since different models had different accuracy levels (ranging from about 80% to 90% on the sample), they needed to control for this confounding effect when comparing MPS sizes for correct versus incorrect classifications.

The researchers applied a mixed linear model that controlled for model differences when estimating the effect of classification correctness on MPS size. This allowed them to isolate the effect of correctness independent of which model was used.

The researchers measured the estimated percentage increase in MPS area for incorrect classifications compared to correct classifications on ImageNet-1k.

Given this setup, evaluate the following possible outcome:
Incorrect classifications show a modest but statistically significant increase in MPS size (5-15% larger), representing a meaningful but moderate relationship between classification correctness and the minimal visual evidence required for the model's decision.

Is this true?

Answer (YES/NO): NO